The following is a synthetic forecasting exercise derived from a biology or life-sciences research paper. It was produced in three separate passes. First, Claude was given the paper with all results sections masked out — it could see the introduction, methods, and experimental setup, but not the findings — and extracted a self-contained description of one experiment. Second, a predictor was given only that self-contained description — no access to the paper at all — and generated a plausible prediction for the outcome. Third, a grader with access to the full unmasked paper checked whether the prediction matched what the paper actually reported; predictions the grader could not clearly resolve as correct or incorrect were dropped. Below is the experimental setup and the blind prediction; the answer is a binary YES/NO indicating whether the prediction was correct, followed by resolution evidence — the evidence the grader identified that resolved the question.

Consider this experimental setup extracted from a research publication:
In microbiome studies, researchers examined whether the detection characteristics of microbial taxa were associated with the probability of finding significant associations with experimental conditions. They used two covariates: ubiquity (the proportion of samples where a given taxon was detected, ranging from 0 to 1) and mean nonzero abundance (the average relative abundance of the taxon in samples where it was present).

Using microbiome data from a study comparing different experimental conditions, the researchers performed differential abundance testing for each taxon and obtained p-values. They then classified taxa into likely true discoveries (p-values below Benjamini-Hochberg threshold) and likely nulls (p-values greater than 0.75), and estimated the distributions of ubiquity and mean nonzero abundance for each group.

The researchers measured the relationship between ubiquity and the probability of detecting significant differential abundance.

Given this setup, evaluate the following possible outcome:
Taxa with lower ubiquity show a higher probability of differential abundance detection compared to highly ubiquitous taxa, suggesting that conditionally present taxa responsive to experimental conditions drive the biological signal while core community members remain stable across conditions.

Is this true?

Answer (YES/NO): NO